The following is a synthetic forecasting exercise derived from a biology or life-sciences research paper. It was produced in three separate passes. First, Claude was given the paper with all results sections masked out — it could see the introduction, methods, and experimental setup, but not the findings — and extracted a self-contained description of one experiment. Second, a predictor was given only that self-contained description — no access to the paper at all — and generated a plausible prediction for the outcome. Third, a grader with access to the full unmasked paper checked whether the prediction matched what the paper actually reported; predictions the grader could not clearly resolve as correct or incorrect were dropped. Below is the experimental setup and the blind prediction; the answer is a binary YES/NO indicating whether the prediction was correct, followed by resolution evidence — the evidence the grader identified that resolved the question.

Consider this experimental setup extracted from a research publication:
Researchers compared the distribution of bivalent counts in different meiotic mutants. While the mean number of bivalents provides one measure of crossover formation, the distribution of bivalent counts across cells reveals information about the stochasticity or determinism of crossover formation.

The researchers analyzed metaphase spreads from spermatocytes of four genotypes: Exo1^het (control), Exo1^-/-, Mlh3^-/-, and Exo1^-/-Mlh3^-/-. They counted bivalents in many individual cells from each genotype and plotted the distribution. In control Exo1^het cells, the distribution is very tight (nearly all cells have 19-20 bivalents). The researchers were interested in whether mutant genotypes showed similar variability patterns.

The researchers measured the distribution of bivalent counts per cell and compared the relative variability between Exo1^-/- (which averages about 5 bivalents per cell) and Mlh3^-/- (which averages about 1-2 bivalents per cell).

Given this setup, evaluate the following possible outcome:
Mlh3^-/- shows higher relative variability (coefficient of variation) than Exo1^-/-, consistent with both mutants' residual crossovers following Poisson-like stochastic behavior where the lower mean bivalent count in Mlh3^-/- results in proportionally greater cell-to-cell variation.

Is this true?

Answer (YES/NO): YES